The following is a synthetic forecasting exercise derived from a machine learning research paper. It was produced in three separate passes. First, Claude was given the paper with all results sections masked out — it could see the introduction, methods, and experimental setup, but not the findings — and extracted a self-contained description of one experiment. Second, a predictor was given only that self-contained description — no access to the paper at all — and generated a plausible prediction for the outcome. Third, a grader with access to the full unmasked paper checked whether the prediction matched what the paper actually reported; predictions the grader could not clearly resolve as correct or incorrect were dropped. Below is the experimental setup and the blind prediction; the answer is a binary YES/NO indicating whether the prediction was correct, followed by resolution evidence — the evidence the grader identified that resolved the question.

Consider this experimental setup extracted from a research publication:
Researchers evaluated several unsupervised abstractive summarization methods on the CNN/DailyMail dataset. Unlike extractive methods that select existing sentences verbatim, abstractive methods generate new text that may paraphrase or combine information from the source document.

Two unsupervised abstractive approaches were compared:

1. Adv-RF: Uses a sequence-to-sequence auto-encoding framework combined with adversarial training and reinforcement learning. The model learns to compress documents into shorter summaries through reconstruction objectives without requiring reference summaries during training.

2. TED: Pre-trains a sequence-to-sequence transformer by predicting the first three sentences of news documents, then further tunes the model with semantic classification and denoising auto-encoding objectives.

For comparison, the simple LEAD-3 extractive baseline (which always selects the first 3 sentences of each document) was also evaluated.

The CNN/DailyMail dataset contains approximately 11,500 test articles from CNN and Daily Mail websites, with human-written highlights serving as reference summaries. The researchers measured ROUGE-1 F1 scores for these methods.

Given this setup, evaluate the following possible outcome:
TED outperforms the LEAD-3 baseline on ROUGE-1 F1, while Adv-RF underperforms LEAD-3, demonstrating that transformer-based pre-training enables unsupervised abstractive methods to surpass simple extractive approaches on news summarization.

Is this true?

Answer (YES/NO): NO